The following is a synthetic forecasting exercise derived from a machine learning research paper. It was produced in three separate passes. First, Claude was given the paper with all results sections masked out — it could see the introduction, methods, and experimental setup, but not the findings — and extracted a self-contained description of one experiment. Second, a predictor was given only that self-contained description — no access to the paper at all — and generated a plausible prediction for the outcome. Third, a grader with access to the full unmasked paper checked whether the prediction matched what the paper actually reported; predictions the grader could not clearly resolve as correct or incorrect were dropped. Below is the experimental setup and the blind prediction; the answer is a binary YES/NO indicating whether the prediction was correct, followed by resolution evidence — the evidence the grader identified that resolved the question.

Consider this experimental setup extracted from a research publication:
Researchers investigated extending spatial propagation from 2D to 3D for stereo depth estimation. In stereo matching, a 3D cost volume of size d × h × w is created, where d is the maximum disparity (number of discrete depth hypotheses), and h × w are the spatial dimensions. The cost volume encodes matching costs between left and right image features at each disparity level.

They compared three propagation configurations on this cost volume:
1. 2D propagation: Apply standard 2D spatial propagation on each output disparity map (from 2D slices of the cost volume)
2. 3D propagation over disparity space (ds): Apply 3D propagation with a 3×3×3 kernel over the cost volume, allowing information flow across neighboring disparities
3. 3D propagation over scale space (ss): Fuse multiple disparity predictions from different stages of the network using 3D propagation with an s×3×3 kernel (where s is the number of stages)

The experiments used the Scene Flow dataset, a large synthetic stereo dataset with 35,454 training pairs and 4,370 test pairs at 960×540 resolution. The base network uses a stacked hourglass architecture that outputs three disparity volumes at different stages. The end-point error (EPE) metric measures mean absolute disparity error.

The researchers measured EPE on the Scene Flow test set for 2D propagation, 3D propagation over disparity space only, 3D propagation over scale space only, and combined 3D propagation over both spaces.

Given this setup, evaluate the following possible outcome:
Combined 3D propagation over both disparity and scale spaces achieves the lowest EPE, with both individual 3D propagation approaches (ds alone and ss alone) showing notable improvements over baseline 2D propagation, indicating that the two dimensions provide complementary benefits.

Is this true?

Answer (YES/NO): NO